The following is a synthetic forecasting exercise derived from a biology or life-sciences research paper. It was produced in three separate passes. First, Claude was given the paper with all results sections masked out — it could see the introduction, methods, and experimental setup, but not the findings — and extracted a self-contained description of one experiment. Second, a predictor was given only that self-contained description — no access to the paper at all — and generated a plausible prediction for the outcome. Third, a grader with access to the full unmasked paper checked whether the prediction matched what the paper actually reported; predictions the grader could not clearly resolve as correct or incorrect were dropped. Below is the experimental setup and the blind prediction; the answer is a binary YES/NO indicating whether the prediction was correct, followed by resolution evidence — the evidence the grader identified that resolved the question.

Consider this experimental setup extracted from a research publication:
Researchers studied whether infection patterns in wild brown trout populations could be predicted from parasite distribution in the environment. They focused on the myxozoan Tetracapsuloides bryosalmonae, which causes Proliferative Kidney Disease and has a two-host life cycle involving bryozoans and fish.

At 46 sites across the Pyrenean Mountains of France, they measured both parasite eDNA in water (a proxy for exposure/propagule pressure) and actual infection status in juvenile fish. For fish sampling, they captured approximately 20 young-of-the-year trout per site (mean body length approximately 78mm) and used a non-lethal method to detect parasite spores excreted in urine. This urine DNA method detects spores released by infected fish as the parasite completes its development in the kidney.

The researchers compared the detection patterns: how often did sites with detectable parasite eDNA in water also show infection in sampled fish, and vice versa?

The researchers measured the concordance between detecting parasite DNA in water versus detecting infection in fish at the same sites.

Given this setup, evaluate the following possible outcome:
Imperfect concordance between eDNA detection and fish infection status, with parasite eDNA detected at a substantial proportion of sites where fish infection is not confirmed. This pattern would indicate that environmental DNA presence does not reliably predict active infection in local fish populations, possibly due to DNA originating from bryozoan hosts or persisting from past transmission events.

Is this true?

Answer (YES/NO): YES